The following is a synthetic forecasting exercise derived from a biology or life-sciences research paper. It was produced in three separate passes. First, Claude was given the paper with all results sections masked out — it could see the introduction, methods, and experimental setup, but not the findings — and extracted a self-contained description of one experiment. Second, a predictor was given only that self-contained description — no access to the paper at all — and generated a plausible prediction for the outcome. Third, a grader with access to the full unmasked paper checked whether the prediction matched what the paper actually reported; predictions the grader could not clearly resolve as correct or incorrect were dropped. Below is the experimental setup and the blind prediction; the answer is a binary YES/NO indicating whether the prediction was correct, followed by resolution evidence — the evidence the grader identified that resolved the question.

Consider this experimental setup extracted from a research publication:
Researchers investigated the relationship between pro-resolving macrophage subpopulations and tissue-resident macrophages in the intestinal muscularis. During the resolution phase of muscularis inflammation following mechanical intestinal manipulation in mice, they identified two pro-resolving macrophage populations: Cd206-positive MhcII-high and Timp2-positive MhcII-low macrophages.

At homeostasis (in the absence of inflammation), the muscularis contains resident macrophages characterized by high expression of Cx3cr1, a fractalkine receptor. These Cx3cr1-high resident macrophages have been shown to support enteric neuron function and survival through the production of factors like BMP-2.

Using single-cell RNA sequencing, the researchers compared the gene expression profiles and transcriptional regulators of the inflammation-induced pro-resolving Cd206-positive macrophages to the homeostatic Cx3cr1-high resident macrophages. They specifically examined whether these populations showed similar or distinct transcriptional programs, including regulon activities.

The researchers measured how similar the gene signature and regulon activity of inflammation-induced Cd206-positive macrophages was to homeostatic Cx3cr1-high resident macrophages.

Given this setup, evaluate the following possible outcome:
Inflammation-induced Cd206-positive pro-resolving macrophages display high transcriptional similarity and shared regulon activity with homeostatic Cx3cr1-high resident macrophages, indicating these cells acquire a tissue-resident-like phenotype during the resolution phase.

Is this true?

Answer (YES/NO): YES